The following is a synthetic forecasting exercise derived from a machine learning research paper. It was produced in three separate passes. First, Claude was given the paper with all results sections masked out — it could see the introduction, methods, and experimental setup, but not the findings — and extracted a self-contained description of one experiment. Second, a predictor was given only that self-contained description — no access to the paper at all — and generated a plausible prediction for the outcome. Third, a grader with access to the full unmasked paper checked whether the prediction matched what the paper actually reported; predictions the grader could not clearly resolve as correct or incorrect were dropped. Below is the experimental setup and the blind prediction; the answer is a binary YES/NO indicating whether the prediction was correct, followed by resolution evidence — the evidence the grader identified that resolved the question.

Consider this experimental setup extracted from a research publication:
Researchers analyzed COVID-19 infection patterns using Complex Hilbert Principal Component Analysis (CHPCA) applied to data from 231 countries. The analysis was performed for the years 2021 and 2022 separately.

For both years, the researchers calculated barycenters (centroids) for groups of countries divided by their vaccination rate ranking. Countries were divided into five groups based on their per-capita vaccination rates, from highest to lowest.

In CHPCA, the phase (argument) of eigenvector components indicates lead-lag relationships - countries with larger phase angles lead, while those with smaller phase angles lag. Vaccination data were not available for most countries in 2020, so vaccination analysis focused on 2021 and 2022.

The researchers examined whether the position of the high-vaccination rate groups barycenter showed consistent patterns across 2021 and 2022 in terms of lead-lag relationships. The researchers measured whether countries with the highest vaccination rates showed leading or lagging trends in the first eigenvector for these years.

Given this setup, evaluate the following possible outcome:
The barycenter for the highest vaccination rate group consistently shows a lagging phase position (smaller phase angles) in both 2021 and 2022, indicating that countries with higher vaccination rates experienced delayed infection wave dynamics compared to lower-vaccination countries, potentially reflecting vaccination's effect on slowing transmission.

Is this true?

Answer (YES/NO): NO